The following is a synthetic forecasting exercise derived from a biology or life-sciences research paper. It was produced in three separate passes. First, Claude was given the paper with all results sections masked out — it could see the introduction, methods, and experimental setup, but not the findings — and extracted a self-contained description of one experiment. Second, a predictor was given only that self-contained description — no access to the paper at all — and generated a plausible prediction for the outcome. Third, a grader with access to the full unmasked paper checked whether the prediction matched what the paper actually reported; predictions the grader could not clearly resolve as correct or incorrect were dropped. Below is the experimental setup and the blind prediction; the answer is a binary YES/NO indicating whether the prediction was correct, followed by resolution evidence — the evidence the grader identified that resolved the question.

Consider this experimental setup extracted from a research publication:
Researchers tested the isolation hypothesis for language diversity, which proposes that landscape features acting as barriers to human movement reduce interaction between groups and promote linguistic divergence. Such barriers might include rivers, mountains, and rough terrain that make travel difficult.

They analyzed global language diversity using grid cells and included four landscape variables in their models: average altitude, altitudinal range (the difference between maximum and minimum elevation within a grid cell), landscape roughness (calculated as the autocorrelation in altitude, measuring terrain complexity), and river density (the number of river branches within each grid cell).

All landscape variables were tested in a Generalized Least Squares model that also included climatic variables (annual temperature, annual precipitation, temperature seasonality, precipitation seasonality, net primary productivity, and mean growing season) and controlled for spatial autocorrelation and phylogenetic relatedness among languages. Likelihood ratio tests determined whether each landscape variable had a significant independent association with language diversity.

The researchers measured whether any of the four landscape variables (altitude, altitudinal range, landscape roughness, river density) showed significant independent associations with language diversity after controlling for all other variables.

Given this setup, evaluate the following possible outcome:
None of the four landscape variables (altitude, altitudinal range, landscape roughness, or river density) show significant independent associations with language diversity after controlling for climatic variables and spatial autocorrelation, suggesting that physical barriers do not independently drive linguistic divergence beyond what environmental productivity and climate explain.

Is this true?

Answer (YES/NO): NO